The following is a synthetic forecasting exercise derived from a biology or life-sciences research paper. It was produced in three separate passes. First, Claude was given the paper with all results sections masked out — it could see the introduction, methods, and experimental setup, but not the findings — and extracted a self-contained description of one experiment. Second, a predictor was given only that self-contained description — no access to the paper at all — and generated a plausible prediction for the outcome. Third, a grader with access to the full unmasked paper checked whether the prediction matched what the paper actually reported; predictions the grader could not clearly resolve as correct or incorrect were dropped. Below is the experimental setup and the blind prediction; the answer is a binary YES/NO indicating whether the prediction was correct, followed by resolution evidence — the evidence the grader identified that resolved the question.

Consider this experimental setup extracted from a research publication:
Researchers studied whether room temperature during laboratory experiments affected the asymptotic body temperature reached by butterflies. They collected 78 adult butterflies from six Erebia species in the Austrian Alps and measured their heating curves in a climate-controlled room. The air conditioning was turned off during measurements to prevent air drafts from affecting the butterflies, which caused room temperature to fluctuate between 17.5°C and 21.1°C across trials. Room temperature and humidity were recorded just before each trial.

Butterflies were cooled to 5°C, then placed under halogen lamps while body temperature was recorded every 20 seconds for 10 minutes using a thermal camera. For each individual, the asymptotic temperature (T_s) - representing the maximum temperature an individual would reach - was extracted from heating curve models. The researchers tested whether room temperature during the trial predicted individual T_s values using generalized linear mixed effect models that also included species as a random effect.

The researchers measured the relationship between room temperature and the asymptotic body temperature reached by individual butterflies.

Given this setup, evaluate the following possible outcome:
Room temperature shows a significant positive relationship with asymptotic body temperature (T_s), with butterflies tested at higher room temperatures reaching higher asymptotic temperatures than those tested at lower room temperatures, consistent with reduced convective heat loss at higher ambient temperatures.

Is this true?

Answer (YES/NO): YES